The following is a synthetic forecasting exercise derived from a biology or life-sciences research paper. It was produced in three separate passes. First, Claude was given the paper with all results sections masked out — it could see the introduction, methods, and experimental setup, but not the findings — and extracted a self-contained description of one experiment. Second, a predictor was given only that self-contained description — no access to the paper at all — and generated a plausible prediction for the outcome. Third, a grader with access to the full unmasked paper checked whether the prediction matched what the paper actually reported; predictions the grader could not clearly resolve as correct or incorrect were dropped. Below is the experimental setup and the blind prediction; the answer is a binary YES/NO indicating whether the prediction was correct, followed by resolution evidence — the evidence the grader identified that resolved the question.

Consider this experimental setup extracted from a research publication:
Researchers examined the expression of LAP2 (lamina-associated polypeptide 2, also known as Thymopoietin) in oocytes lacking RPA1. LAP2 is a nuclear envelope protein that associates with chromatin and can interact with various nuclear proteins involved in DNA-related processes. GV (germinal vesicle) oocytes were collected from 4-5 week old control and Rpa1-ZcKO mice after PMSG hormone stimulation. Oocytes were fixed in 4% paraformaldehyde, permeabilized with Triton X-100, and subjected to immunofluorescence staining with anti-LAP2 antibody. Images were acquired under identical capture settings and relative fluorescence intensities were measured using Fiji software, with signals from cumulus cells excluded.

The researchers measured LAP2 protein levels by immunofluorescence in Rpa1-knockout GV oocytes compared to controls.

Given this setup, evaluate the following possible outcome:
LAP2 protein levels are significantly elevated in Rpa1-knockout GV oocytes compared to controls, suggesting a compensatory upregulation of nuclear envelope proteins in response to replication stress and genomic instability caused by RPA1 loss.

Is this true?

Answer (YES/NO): YES